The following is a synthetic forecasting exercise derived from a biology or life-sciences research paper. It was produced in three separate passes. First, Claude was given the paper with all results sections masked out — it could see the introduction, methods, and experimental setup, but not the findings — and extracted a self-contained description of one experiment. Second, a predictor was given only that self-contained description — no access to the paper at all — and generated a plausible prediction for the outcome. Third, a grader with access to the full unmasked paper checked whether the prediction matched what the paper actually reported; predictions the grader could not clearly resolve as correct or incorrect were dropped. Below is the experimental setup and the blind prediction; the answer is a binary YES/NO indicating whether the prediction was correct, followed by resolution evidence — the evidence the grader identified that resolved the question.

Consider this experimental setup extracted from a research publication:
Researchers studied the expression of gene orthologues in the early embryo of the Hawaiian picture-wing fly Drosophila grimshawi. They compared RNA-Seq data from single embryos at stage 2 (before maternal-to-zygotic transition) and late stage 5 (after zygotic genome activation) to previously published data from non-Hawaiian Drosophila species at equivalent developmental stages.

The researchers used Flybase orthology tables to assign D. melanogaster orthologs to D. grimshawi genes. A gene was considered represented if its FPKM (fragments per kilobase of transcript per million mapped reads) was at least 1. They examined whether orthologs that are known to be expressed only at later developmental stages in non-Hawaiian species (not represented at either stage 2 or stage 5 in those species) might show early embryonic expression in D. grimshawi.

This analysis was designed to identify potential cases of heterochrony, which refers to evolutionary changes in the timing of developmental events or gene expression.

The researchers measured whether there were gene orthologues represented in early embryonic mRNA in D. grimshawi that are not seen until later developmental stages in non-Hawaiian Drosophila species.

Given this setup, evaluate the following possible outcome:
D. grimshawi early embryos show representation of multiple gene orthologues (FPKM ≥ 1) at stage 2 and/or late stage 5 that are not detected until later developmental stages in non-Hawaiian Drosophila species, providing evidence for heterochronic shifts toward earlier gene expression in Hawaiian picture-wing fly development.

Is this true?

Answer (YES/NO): YES